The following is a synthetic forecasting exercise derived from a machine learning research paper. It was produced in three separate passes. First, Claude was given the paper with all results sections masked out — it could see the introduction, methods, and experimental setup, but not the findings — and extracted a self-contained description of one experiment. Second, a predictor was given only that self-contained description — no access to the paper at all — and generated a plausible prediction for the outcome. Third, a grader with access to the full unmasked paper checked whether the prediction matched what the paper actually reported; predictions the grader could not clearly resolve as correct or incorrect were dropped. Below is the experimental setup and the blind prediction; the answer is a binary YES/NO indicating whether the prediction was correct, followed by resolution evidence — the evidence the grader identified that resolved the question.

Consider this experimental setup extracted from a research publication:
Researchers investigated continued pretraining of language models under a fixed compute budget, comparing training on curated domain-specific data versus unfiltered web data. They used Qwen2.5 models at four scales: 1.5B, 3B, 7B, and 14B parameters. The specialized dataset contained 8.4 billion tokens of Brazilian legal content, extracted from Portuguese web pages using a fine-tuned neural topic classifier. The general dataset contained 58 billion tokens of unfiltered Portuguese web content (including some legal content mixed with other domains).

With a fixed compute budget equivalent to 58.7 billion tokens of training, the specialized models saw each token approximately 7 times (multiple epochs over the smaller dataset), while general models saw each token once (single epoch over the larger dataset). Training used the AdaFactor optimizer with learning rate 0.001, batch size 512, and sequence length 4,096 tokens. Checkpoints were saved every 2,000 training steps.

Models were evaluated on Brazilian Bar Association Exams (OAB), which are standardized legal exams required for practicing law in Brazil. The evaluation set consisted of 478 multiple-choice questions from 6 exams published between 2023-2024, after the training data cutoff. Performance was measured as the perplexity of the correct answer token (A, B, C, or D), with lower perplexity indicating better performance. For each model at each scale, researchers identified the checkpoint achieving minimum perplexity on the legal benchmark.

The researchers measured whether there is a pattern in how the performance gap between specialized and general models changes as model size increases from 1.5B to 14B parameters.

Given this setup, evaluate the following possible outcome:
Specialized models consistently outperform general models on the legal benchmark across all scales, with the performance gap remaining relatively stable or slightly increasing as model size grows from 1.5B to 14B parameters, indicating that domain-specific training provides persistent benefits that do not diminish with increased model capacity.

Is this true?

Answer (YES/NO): YES